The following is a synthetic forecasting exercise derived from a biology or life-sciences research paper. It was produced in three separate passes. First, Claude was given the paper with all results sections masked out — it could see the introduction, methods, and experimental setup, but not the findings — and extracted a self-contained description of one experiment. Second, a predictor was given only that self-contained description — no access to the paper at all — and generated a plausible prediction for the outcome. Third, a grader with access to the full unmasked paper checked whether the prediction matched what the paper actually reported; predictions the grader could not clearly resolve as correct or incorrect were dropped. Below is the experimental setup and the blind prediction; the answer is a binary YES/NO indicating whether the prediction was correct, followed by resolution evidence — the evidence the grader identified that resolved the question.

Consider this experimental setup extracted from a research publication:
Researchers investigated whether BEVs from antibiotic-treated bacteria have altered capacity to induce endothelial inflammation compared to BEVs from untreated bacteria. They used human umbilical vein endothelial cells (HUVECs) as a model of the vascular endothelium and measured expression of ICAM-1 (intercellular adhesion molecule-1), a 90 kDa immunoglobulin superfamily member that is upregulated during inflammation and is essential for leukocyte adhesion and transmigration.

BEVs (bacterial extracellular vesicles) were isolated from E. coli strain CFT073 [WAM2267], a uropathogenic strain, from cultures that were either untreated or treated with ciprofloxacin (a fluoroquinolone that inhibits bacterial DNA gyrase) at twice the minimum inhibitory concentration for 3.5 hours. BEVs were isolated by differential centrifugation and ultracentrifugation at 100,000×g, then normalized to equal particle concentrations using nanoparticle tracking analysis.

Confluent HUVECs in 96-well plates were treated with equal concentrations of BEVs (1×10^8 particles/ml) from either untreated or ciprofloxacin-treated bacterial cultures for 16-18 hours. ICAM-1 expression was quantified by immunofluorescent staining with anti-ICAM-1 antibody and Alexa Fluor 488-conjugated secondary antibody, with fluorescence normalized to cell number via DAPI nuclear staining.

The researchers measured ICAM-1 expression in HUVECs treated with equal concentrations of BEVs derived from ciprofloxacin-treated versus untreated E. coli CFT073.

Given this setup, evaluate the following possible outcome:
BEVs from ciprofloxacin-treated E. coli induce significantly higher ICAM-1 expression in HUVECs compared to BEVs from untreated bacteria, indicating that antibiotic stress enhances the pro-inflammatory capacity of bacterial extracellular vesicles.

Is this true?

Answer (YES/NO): NO